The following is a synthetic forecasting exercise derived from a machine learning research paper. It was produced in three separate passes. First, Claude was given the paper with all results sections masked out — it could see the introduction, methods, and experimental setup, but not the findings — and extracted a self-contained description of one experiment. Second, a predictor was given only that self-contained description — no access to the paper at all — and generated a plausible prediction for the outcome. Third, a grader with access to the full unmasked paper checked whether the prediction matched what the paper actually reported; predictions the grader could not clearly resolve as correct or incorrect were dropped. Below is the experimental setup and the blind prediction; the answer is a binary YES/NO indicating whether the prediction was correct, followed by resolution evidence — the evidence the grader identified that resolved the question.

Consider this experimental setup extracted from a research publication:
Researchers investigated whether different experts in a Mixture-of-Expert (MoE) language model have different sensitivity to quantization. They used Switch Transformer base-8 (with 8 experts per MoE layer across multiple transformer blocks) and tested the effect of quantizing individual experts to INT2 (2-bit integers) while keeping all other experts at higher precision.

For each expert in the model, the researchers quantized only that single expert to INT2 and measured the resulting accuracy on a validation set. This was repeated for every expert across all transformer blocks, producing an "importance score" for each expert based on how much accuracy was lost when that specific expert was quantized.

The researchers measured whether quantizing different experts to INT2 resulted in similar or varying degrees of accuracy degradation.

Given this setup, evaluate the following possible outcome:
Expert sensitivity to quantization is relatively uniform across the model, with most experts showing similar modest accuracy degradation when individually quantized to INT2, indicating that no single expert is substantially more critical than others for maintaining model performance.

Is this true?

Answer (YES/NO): NO